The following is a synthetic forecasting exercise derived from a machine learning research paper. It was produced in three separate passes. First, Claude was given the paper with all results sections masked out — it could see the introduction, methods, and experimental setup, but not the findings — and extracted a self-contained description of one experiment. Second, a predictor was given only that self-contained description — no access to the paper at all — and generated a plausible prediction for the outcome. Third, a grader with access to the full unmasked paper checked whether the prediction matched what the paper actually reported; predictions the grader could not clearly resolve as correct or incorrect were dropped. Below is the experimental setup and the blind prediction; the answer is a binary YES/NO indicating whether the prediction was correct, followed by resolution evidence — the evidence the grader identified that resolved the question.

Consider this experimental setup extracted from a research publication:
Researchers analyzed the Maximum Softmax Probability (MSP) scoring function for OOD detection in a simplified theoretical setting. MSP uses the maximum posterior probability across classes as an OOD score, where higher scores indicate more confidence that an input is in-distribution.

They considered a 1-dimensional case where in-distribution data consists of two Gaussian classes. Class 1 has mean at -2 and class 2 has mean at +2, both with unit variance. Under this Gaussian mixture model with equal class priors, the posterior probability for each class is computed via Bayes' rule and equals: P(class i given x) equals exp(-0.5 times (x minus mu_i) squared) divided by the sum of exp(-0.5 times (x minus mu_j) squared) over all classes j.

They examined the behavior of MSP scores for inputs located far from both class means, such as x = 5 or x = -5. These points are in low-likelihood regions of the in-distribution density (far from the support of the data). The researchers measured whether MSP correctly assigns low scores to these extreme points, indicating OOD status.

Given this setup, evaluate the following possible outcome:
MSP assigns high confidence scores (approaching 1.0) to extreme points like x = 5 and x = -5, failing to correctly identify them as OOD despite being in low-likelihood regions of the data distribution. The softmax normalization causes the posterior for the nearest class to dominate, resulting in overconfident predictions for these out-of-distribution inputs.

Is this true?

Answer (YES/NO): YES